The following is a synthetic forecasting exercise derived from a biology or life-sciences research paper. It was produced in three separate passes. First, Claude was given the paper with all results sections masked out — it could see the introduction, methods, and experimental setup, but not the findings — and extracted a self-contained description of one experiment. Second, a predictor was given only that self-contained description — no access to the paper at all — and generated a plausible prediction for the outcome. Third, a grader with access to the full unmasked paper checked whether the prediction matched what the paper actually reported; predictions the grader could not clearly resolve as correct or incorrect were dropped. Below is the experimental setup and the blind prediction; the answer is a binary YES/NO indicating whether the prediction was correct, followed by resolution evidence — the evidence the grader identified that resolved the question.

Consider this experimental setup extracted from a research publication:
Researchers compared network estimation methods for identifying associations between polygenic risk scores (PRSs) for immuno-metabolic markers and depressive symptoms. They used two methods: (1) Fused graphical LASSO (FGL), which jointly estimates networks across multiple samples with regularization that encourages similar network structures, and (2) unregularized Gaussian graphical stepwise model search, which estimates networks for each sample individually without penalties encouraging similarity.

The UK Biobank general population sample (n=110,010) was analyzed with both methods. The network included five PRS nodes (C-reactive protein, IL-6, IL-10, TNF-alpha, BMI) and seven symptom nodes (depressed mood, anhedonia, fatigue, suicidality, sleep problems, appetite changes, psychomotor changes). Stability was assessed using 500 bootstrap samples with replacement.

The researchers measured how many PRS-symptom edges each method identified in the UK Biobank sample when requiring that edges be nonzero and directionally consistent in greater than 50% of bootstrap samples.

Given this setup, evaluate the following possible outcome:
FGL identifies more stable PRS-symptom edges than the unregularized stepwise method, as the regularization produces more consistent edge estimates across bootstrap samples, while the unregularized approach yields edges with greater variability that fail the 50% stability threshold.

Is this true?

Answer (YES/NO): YES